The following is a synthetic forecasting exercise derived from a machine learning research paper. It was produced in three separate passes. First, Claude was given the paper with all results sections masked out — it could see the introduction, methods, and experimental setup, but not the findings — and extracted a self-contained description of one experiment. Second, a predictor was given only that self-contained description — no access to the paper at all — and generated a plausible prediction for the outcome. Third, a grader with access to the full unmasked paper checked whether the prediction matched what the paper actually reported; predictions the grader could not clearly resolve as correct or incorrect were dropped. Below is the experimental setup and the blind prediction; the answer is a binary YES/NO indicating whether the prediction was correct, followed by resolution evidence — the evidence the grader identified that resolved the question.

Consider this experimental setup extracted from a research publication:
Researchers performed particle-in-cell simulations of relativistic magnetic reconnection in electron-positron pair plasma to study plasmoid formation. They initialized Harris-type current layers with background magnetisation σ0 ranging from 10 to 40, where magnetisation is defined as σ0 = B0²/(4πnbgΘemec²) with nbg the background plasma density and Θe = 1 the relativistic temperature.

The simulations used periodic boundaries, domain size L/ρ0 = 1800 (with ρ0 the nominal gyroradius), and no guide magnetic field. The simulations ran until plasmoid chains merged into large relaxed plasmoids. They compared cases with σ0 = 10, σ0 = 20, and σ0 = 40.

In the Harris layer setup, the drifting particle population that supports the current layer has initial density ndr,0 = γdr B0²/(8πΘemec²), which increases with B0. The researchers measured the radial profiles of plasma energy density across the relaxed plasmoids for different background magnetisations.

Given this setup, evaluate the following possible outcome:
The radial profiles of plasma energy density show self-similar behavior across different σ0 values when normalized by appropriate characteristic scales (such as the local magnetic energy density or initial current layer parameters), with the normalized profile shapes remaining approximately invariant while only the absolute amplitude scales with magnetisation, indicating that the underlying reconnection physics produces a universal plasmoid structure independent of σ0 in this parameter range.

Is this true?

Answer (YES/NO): NO